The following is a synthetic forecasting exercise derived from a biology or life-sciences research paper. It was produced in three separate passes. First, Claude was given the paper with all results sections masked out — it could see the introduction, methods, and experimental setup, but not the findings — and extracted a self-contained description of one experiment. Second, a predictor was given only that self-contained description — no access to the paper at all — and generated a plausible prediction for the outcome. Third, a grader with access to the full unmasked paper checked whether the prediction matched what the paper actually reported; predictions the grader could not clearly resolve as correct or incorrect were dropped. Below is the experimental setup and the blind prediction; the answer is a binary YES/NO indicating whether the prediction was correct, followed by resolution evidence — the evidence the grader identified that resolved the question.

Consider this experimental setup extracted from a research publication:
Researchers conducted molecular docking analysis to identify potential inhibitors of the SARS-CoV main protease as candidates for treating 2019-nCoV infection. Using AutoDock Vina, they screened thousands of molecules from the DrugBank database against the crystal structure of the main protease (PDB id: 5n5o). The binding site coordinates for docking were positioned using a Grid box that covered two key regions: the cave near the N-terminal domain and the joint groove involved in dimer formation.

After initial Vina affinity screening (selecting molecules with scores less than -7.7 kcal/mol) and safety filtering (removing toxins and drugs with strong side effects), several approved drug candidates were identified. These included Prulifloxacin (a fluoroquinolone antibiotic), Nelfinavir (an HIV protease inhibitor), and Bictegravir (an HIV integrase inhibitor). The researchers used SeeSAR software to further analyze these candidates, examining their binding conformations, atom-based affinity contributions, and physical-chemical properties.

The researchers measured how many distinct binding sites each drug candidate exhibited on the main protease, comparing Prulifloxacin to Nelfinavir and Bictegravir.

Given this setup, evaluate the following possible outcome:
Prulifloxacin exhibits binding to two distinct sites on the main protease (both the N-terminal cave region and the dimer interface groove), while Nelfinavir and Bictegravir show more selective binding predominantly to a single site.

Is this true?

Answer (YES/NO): NO